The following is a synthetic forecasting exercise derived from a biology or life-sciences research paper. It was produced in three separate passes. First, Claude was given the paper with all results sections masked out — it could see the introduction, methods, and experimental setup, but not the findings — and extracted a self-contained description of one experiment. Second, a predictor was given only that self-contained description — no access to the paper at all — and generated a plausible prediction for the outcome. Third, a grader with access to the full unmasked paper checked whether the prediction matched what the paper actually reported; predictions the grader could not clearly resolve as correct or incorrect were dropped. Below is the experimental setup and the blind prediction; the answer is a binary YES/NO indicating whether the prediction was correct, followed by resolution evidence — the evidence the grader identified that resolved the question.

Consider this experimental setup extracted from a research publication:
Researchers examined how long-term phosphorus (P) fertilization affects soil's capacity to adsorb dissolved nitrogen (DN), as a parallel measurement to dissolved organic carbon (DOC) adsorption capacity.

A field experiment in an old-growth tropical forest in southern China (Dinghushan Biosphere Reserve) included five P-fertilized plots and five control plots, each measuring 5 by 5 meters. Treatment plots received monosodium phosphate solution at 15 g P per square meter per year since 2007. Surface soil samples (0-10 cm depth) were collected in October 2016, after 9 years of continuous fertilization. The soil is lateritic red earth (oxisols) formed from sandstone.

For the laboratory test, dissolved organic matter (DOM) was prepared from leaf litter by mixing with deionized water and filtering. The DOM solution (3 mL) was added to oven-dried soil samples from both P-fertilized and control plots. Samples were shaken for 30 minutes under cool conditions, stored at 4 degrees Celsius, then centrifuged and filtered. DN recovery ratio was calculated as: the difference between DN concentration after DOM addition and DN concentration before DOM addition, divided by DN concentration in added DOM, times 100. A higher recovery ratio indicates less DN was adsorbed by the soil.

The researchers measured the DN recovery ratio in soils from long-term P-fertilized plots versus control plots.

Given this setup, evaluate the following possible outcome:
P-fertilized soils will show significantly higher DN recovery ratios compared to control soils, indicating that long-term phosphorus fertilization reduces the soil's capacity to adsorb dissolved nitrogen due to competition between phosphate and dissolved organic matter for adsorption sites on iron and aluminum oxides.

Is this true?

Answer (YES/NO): NO